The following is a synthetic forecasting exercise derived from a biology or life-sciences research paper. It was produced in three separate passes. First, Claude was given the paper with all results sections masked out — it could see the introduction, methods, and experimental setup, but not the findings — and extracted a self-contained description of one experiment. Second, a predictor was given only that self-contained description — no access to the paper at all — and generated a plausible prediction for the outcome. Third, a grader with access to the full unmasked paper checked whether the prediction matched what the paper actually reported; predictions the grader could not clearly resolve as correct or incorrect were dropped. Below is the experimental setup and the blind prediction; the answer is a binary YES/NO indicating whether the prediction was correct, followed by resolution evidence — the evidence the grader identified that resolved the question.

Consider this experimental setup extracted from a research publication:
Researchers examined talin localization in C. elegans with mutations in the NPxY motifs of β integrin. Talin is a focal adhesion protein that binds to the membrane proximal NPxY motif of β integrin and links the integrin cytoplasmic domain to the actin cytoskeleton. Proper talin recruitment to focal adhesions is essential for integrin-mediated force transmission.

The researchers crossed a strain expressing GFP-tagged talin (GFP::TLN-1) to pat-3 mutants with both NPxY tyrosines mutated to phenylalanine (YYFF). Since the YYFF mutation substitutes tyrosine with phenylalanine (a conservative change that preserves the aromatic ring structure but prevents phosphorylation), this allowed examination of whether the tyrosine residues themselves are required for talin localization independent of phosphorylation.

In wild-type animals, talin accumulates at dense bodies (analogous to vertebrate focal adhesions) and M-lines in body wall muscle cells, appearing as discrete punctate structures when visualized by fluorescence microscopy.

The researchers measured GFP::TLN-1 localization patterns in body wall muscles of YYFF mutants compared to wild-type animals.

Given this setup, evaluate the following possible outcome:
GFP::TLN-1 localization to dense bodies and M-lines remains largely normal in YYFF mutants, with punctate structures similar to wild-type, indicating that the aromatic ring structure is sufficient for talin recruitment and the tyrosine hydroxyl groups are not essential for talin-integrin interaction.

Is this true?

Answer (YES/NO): YES